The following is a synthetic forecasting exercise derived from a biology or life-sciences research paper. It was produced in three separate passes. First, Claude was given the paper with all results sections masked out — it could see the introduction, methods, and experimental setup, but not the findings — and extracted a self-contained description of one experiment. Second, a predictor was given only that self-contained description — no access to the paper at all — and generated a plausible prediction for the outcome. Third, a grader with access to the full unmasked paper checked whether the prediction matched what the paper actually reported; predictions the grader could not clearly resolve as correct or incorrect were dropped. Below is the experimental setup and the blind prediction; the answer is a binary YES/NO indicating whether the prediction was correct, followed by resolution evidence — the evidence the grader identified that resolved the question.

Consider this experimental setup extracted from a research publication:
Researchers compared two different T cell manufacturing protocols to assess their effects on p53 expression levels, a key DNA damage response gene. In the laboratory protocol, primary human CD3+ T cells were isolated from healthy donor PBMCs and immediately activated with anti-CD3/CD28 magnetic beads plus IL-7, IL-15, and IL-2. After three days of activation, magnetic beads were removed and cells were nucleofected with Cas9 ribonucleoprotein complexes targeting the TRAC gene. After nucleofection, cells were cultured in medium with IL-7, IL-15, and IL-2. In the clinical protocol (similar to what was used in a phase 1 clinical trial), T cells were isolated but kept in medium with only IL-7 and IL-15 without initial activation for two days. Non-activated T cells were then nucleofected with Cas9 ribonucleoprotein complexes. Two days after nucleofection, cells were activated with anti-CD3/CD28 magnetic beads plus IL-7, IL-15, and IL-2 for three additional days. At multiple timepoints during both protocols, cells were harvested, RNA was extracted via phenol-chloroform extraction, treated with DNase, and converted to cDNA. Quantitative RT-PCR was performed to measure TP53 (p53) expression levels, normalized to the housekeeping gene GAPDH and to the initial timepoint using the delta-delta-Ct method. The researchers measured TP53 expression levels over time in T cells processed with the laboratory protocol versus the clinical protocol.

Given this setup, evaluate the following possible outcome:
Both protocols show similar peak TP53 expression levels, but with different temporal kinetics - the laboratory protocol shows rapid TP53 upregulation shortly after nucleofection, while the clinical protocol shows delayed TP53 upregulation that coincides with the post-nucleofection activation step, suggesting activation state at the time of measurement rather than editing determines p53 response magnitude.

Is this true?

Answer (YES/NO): NO